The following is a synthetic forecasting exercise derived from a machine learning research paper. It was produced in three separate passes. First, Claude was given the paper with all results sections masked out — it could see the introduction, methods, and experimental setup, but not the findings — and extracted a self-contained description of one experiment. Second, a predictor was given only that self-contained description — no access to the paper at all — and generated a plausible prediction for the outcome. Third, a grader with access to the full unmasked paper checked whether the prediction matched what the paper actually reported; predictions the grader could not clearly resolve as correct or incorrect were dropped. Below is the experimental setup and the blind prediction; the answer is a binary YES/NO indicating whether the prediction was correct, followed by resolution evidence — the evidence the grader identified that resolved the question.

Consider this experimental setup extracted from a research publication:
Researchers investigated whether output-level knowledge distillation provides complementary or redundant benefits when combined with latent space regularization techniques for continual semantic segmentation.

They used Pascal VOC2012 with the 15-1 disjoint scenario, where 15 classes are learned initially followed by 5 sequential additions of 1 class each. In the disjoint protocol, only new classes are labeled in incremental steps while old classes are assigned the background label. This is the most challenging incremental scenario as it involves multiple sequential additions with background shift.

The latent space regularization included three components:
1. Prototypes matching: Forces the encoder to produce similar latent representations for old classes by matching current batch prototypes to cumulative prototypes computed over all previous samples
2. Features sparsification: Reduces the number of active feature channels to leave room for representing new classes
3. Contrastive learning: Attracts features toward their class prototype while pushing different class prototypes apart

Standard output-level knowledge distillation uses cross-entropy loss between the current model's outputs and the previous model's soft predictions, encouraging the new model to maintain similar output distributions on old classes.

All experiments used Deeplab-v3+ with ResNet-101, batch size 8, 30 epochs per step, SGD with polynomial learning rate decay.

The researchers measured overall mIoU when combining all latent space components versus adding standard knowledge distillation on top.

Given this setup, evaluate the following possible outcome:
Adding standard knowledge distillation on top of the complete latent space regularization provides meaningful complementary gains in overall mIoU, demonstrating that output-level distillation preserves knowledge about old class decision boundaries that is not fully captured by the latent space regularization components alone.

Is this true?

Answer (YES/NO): YES